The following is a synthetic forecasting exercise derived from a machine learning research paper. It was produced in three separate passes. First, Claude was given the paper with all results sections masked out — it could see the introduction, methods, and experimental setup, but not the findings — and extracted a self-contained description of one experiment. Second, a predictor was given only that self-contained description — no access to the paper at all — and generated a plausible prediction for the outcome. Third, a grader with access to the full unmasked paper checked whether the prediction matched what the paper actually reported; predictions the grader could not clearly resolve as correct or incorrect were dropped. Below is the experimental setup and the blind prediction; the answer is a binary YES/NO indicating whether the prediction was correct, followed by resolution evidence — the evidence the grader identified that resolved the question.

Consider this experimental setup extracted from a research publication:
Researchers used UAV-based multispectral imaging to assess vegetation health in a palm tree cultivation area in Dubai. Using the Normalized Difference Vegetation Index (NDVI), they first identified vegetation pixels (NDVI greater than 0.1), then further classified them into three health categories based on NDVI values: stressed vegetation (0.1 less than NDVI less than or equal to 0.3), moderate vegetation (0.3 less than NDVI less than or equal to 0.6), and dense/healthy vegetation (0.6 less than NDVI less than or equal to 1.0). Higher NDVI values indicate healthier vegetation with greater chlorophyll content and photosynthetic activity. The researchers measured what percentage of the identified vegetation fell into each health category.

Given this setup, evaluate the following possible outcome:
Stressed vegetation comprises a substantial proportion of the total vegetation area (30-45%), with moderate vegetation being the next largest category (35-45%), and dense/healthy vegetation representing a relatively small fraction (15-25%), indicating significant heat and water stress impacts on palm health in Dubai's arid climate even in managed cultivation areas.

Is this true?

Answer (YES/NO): NO